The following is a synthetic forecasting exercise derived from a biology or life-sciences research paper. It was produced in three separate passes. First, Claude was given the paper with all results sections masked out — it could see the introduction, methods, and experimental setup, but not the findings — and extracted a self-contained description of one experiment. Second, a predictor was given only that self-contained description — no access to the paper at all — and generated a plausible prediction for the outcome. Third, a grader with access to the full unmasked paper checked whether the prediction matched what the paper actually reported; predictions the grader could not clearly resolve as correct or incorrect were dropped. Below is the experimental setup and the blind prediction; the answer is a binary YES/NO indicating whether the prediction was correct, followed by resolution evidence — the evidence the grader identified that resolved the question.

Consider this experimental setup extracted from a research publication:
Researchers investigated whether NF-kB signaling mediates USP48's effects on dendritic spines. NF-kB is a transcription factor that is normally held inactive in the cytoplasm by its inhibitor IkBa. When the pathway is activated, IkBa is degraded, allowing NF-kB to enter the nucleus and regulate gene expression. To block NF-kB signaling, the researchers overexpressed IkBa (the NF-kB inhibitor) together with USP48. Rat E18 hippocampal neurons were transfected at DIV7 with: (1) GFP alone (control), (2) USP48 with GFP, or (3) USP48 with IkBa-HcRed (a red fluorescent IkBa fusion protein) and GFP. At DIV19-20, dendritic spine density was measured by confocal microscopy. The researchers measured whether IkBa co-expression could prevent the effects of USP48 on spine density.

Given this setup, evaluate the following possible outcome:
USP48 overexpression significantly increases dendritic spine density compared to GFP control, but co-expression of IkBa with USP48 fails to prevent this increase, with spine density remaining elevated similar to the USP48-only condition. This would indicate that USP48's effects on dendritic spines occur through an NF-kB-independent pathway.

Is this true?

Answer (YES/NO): NO